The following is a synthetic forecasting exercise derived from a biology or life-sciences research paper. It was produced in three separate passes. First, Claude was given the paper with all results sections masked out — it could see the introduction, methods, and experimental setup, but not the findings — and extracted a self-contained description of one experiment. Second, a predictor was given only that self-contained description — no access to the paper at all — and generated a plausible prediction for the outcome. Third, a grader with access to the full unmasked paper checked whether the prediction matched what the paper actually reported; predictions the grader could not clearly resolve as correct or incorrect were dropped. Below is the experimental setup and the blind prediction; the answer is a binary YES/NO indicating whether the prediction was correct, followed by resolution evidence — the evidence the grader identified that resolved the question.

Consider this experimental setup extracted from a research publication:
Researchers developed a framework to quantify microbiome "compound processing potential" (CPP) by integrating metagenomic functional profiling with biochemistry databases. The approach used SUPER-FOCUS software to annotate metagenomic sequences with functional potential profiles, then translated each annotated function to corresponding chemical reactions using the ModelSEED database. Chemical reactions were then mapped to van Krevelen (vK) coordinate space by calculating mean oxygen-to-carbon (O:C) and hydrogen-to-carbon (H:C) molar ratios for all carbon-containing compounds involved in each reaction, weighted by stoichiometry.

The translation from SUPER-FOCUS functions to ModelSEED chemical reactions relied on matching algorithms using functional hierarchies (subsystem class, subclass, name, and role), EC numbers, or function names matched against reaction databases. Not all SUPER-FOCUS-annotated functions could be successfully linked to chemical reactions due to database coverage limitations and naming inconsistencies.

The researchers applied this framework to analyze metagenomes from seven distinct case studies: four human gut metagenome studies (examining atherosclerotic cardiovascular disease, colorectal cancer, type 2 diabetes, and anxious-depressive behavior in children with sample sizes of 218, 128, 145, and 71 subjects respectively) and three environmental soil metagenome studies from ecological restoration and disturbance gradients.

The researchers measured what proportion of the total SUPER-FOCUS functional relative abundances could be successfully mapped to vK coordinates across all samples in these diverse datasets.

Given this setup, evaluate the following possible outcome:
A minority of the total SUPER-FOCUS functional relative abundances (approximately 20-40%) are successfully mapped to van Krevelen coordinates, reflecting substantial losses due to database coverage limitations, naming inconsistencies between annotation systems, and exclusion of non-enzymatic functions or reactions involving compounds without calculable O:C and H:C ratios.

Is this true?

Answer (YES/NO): NO